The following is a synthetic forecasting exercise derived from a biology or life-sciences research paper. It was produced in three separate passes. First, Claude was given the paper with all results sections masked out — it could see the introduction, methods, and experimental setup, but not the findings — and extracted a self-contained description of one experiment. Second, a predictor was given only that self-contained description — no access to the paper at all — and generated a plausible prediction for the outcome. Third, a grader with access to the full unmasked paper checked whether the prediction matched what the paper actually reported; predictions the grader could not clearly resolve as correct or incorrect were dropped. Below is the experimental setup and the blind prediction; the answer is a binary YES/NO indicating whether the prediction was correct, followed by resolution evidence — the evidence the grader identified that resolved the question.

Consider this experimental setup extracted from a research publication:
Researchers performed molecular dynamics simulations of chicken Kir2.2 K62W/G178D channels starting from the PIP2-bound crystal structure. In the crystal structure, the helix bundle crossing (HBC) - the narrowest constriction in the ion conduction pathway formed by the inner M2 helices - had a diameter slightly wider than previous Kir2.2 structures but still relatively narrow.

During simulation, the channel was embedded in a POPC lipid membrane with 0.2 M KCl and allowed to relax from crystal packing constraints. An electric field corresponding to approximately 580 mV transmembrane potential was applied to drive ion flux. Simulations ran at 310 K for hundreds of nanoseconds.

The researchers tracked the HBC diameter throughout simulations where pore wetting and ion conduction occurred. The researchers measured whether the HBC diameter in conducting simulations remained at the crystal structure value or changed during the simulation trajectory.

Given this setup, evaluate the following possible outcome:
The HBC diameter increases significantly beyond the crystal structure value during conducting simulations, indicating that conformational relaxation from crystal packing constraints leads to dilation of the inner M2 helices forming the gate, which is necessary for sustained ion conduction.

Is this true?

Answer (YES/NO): YES